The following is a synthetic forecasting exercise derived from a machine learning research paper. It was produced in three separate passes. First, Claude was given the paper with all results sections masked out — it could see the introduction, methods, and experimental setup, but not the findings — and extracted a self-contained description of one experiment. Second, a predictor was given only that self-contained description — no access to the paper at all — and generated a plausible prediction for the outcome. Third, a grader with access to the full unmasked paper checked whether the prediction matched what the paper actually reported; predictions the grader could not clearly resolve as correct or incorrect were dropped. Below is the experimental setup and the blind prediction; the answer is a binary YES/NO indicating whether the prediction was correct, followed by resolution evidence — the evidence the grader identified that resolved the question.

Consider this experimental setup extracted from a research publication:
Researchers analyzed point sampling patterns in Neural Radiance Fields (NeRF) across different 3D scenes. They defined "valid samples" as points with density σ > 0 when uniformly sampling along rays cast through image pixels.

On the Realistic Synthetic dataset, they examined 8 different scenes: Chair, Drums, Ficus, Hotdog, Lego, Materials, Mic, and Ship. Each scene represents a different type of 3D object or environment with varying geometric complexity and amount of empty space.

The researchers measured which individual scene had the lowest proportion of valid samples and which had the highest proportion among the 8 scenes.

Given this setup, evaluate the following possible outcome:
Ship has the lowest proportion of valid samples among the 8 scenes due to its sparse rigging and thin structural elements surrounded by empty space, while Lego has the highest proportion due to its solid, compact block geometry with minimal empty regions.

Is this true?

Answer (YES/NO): NO